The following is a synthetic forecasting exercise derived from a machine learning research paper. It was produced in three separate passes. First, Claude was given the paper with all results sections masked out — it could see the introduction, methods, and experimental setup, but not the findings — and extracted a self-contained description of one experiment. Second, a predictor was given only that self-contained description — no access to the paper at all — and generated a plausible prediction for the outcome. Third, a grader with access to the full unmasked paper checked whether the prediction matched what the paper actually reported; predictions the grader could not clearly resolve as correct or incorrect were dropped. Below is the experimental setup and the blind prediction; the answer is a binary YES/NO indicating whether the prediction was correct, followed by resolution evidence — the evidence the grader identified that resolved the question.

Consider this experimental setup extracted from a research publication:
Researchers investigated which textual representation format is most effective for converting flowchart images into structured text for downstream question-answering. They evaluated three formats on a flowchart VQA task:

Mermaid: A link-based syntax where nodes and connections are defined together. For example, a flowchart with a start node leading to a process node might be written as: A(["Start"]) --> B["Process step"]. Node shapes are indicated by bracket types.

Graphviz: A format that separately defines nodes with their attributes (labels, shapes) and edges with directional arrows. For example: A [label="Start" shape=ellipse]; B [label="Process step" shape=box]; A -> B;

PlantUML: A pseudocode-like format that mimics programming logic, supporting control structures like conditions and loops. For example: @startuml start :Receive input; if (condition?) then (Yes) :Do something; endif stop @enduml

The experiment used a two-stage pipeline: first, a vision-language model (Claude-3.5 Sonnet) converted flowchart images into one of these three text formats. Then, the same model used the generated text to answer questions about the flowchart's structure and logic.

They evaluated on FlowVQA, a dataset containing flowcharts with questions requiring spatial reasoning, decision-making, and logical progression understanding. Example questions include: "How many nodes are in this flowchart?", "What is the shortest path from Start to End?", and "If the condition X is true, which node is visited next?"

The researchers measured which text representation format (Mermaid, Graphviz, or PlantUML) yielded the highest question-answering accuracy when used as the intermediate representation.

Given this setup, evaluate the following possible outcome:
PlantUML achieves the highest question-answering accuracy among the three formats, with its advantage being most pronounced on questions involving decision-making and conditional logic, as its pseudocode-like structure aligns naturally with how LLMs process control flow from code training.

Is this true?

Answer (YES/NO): NO